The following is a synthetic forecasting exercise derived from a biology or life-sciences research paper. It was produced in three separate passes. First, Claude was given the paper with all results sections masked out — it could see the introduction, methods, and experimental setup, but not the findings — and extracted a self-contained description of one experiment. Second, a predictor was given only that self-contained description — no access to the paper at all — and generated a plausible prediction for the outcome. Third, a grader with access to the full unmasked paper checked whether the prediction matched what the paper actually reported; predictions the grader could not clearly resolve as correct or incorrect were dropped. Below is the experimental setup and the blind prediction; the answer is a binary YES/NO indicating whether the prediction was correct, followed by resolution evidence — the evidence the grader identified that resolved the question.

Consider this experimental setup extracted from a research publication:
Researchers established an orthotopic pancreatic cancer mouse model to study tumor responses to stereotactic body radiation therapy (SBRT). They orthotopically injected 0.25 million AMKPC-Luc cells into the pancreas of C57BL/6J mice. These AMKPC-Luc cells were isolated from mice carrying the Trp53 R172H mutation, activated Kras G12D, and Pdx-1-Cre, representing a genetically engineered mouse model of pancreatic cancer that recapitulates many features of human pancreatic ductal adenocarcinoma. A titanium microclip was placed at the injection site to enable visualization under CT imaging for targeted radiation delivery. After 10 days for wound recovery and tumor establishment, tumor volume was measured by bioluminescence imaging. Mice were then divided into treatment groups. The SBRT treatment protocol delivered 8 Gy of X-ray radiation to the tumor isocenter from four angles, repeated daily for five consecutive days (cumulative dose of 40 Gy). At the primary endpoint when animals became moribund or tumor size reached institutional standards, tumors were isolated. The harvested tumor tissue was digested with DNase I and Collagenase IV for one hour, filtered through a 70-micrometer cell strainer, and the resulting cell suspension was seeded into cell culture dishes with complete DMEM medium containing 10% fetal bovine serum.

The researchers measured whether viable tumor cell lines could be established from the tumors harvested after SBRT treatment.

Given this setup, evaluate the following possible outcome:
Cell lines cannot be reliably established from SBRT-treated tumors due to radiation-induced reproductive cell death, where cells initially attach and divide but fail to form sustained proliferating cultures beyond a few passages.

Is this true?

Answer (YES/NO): NO